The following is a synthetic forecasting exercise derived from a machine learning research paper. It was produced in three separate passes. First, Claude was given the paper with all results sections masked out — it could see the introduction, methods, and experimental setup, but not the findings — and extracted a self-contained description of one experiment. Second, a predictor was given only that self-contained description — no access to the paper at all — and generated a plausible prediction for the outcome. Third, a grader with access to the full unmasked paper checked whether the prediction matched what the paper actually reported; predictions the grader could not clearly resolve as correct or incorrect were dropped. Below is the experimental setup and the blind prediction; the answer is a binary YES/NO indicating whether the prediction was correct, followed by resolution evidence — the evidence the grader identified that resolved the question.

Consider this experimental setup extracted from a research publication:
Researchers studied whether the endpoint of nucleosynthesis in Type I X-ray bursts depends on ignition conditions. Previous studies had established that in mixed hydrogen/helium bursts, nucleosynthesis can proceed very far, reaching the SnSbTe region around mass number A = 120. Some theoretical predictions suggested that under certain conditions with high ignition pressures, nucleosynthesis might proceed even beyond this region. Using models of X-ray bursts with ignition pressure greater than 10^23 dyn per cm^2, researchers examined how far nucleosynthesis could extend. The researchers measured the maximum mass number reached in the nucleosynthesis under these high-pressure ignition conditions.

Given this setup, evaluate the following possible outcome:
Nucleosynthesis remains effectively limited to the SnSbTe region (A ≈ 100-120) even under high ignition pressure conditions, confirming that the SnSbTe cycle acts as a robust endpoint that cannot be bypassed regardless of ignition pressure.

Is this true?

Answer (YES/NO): NO